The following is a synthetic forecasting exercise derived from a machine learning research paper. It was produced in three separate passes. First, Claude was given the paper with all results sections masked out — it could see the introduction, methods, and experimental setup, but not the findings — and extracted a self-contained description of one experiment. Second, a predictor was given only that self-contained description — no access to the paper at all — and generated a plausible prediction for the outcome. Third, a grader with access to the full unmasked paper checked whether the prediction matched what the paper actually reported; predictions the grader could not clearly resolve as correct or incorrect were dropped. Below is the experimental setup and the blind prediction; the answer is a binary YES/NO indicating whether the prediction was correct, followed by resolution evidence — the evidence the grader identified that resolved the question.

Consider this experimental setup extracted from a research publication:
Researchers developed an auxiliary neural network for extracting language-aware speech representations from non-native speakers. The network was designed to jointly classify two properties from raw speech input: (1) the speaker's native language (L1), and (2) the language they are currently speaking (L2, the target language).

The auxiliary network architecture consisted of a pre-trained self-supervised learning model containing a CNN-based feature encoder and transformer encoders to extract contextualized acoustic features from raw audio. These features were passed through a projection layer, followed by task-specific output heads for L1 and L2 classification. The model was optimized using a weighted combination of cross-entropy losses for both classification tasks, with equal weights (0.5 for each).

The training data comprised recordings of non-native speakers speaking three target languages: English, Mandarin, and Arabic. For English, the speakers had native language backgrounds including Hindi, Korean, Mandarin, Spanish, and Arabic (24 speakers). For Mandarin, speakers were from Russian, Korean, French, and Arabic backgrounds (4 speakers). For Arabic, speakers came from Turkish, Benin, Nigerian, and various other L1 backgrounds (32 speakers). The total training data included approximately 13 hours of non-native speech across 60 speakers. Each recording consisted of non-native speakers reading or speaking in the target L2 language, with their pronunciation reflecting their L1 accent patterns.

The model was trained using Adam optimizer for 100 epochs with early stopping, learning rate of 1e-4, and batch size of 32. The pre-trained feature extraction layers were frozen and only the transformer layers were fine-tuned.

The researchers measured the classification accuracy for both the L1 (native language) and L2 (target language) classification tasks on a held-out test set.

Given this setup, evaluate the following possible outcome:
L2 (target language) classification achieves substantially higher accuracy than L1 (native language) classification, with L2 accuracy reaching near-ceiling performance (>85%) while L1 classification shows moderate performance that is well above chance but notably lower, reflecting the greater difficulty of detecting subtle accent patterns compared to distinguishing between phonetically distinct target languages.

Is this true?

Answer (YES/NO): YES